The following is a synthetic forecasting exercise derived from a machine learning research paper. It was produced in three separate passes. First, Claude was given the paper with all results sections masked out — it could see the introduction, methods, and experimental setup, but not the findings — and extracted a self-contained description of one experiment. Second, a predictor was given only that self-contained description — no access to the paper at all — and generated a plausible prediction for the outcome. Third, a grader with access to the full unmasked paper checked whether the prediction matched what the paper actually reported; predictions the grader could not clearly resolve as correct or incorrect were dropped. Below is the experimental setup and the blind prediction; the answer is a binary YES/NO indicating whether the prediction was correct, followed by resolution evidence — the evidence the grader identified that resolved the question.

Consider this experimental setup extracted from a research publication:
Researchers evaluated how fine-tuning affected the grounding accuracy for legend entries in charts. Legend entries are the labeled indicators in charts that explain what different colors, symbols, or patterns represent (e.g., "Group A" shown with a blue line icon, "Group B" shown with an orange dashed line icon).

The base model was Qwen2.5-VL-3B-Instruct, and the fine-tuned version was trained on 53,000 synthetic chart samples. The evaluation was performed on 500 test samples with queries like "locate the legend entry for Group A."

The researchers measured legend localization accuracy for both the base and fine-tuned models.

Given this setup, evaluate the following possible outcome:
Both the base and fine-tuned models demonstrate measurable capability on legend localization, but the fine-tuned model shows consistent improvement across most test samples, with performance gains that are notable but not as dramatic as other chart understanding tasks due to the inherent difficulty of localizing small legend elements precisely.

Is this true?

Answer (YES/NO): NO